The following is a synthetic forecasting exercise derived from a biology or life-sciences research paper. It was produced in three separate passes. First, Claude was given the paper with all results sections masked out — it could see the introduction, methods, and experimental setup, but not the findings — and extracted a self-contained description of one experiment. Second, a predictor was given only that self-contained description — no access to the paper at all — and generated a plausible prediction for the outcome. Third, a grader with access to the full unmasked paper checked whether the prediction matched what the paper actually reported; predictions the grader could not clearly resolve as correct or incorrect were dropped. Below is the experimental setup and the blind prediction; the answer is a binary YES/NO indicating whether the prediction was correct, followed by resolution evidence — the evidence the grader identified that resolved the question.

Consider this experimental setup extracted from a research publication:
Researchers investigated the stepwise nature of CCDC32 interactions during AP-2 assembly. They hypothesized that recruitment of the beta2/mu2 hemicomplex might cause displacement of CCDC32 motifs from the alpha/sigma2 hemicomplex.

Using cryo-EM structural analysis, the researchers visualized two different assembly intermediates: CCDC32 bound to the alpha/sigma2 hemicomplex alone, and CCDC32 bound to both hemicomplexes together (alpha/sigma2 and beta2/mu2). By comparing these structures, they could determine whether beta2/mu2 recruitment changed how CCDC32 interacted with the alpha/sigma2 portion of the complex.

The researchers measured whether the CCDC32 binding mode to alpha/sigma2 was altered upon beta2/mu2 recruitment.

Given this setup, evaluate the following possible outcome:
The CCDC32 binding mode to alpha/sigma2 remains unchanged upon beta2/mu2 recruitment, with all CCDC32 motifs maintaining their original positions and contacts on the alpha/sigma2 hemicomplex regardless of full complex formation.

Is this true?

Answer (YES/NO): NO